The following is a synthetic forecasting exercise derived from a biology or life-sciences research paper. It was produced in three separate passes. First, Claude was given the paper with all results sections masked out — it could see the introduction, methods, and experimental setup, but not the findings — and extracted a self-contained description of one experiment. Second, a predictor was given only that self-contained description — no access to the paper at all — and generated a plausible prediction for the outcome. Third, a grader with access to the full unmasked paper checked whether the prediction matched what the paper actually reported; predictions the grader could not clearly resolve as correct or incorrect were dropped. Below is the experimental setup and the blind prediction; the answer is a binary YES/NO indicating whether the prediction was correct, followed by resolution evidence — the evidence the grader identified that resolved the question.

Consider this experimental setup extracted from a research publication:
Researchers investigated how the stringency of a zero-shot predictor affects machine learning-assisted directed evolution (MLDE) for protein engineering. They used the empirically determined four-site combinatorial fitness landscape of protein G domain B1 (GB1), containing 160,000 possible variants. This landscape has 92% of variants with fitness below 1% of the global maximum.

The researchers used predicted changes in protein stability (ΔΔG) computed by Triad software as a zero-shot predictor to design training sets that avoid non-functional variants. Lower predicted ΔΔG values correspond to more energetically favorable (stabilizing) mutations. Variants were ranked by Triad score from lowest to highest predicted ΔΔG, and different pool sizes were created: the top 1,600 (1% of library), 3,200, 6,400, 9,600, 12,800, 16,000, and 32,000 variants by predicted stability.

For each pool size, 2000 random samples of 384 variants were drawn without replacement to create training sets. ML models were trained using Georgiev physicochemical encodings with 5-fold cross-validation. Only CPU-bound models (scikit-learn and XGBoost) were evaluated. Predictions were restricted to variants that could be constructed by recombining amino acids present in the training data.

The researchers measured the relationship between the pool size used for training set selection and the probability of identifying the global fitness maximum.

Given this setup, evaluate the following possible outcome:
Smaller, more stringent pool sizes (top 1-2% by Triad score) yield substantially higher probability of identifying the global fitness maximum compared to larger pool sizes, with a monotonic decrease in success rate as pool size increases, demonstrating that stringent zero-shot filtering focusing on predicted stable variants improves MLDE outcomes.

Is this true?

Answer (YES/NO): NO